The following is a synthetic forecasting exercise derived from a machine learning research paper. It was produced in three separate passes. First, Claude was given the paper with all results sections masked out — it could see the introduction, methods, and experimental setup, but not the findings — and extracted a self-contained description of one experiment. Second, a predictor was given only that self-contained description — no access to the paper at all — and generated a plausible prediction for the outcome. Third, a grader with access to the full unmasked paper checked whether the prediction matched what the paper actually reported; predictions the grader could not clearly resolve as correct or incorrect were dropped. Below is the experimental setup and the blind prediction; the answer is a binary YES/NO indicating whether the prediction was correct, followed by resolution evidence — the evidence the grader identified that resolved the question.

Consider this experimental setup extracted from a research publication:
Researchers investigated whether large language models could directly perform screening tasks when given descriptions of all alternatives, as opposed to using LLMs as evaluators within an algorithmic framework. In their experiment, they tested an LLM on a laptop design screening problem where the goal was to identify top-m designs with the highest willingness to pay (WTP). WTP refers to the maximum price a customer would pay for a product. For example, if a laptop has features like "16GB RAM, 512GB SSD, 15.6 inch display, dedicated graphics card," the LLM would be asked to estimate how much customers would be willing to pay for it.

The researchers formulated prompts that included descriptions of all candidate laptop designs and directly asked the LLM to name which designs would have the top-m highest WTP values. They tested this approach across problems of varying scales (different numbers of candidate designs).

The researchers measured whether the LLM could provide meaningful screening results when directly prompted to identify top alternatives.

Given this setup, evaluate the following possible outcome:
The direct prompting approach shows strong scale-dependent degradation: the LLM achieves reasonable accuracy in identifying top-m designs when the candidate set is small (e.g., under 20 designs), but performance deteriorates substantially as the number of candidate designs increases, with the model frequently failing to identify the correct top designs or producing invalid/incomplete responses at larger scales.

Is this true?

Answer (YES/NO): NO